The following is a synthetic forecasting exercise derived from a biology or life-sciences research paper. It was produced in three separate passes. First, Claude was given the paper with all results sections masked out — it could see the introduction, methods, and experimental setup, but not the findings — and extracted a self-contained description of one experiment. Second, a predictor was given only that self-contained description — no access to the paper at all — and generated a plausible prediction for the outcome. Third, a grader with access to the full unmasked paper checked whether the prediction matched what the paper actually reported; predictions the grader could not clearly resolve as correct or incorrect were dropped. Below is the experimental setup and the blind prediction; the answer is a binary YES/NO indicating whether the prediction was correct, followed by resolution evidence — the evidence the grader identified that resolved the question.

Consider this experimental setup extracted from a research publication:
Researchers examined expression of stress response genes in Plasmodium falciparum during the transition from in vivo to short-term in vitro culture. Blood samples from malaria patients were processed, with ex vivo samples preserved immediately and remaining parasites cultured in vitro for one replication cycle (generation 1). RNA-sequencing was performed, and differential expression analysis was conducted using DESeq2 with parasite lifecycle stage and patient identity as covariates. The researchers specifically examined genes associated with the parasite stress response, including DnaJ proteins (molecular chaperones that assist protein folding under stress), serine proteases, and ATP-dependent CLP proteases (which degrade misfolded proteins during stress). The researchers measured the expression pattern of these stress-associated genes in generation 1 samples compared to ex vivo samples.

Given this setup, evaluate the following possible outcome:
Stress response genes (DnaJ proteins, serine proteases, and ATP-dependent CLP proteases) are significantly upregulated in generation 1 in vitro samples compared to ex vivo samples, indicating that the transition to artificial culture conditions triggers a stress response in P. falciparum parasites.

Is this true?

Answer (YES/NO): YES